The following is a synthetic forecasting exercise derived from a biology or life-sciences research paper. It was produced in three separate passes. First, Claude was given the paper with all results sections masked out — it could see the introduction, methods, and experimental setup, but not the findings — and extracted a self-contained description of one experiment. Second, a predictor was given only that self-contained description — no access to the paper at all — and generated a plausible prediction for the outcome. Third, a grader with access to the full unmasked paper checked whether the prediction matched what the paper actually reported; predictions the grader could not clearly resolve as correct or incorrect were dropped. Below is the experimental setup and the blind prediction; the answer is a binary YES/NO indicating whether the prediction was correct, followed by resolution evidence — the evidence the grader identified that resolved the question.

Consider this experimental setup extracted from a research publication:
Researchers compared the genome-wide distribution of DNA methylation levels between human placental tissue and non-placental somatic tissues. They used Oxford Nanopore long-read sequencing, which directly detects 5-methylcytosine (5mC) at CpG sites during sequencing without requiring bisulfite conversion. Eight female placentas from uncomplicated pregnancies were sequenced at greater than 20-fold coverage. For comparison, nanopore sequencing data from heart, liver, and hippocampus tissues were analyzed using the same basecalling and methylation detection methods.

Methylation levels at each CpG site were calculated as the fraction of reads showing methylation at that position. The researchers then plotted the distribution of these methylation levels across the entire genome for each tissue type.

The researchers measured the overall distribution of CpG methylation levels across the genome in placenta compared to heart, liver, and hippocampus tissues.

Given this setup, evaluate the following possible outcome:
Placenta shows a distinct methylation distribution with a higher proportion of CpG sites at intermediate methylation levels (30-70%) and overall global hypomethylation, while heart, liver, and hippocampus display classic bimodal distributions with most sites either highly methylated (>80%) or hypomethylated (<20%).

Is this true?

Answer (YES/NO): NO